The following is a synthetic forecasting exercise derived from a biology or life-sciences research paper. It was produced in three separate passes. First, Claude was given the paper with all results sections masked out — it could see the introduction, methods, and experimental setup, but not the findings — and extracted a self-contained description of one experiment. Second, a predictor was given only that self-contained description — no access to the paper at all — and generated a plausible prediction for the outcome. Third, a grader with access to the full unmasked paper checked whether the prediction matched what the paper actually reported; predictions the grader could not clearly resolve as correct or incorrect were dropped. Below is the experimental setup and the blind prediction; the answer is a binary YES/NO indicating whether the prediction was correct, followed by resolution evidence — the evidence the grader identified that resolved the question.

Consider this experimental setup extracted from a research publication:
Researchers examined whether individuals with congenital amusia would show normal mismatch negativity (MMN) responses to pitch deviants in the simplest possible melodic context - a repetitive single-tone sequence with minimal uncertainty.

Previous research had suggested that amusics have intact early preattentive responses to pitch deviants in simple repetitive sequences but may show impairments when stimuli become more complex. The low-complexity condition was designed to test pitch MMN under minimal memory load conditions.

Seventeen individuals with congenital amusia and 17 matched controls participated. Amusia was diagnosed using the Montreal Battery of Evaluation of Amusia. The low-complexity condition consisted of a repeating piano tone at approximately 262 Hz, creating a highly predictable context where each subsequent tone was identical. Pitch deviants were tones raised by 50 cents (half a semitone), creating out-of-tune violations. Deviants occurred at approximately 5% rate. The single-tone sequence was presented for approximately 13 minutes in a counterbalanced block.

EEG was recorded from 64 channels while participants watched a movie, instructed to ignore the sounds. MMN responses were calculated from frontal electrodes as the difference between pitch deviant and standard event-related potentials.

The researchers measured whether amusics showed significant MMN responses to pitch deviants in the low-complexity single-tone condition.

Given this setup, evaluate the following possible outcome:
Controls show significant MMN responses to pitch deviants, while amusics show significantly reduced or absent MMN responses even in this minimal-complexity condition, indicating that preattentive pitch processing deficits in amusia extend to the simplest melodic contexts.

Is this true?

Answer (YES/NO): NO